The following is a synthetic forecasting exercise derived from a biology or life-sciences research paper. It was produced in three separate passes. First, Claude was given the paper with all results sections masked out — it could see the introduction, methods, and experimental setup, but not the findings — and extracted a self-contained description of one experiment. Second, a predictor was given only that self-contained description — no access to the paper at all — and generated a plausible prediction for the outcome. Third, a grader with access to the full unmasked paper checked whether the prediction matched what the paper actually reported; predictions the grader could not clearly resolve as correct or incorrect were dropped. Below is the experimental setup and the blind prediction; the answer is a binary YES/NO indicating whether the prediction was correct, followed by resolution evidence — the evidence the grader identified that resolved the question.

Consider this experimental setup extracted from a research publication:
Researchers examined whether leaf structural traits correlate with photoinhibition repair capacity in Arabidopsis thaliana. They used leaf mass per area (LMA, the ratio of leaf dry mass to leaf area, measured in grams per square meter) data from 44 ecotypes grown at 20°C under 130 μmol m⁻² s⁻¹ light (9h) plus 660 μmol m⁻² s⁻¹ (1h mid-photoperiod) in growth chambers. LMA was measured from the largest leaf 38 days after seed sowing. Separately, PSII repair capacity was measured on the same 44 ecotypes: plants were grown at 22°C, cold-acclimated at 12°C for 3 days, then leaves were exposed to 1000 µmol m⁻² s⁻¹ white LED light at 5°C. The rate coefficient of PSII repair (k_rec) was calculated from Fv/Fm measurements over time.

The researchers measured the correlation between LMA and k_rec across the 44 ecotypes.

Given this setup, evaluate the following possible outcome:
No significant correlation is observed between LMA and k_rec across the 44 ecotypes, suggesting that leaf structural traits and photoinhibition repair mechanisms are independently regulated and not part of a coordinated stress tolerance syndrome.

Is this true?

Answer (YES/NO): NO